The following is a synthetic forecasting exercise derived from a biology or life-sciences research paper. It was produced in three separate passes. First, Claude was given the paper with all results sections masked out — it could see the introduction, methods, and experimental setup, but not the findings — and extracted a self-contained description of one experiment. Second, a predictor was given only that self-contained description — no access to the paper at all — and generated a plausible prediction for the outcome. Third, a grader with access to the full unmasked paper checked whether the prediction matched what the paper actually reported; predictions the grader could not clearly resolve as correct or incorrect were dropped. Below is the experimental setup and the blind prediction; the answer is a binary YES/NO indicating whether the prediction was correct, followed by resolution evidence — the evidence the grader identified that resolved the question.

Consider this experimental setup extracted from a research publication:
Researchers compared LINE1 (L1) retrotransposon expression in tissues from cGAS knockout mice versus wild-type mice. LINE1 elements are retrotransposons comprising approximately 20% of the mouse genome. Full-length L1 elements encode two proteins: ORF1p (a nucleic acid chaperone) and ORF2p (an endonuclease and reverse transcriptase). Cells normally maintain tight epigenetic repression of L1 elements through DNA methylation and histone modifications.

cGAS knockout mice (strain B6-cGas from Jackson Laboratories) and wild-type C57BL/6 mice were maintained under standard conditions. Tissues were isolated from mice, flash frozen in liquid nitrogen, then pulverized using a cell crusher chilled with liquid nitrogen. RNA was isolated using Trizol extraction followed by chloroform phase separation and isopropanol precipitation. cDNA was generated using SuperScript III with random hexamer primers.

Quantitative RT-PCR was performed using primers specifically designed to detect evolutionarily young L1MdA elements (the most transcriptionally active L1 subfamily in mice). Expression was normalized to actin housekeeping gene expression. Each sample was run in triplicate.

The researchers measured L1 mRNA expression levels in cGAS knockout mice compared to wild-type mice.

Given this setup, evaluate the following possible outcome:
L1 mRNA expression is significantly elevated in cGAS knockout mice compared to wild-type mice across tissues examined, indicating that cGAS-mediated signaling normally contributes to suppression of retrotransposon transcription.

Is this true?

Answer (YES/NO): YES